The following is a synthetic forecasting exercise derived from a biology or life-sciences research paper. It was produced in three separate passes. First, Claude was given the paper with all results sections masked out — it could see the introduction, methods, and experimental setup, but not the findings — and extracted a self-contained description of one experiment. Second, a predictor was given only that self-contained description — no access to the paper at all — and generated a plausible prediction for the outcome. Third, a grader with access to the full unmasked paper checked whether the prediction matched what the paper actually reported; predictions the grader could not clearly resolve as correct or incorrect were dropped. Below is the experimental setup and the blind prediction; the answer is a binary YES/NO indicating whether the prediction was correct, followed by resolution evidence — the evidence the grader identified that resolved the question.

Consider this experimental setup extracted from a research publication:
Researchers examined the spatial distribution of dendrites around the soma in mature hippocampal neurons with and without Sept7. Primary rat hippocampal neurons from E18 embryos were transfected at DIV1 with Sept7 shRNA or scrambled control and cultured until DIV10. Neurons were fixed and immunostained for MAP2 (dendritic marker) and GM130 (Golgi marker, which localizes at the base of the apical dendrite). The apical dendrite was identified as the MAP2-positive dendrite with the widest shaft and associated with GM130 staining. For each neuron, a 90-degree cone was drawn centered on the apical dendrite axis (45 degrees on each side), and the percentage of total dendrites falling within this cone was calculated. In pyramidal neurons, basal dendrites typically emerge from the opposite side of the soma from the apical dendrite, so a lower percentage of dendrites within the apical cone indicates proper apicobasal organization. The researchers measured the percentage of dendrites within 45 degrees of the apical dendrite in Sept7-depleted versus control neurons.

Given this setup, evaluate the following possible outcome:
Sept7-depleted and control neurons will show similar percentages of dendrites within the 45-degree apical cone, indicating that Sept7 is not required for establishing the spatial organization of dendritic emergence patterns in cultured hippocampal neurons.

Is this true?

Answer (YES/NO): NO